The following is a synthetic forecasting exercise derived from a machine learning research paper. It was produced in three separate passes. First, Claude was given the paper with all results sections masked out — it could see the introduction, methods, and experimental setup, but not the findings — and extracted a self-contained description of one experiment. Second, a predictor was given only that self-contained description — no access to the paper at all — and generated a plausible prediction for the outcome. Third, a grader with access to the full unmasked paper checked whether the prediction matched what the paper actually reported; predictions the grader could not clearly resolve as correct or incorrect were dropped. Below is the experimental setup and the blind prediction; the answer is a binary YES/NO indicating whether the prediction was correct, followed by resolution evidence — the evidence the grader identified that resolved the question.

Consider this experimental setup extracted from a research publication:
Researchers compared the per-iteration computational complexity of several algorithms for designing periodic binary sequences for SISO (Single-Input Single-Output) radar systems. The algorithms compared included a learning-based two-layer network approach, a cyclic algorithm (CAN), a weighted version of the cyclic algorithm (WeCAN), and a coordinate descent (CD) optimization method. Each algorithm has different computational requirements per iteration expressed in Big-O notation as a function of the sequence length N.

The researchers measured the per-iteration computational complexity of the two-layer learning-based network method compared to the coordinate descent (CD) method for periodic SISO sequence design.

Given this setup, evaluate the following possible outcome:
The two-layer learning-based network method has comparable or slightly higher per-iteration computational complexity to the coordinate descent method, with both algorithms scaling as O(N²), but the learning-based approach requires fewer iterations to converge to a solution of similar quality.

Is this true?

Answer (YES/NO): NO